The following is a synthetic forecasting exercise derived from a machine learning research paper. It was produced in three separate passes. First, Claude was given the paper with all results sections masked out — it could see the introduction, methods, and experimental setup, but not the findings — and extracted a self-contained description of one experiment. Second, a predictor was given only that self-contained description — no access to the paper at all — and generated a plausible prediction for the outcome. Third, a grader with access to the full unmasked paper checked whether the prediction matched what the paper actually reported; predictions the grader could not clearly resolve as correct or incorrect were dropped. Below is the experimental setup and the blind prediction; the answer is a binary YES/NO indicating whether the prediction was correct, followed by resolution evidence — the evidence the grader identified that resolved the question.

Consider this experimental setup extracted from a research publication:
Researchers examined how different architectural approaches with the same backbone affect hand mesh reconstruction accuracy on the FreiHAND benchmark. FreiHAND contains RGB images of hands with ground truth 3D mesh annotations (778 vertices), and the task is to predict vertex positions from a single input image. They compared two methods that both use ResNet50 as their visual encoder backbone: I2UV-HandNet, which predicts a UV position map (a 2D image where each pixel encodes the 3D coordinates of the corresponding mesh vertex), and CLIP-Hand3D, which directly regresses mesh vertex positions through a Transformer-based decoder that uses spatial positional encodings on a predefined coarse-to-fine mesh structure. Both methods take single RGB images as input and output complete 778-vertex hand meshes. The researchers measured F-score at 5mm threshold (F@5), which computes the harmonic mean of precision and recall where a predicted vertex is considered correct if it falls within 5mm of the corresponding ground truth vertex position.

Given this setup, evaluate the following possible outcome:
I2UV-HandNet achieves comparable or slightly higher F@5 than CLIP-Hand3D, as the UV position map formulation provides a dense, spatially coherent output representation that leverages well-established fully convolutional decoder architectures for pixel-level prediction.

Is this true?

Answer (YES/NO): NO